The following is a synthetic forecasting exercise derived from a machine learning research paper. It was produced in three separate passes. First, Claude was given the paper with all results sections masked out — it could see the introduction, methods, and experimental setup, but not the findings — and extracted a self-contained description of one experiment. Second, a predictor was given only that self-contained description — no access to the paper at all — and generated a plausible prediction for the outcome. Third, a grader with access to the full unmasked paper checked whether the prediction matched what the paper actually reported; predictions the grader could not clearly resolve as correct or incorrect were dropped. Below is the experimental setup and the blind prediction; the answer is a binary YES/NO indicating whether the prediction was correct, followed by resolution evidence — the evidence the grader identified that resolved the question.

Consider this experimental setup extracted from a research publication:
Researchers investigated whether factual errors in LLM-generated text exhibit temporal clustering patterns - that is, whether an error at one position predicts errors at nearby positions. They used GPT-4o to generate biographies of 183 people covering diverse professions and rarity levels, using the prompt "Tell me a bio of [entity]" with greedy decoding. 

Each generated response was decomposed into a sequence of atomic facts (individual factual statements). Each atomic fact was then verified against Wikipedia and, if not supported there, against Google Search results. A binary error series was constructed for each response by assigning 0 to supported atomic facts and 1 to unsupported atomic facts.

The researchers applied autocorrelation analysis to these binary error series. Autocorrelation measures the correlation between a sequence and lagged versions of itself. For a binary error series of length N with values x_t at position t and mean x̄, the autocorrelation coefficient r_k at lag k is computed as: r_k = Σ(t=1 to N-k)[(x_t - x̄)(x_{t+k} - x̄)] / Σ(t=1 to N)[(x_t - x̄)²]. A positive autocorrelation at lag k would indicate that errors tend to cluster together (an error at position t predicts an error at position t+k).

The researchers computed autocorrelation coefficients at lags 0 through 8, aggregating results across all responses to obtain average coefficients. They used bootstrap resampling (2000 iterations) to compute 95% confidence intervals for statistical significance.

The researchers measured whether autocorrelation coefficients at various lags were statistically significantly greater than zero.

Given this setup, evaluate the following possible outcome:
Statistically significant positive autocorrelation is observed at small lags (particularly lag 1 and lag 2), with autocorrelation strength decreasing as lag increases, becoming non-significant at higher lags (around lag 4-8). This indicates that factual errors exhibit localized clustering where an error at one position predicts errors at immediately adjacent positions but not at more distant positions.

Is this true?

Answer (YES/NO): NO